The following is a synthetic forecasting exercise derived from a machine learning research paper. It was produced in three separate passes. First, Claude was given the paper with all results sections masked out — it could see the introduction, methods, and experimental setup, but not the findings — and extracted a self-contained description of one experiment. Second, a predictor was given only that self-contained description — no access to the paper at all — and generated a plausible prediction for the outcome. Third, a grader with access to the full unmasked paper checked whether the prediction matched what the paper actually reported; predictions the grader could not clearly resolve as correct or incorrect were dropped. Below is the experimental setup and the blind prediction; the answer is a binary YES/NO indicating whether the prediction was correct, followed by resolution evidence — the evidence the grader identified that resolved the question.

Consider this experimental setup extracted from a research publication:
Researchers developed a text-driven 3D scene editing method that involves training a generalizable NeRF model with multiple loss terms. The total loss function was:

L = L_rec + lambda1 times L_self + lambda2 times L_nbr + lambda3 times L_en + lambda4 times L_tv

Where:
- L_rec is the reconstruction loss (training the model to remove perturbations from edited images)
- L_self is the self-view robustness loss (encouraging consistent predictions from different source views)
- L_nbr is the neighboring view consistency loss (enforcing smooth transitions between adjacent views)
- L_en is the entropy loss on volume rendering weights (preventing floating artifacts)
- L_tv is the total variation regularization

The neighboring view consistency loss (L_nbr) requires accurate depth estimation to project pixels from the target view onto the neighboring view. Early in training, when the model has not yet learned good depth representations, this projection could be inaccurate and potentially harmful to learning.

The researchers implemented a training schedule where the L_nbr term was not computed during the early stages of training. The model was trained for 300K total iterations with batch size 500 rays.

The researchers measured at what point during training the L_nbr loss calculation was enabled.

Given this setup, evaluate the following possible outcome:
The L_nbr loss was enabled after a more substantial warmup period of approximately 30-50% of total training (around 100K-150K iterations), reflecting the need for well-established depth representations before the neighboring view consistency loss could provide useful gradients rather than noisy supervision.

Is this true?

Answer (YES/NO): NO